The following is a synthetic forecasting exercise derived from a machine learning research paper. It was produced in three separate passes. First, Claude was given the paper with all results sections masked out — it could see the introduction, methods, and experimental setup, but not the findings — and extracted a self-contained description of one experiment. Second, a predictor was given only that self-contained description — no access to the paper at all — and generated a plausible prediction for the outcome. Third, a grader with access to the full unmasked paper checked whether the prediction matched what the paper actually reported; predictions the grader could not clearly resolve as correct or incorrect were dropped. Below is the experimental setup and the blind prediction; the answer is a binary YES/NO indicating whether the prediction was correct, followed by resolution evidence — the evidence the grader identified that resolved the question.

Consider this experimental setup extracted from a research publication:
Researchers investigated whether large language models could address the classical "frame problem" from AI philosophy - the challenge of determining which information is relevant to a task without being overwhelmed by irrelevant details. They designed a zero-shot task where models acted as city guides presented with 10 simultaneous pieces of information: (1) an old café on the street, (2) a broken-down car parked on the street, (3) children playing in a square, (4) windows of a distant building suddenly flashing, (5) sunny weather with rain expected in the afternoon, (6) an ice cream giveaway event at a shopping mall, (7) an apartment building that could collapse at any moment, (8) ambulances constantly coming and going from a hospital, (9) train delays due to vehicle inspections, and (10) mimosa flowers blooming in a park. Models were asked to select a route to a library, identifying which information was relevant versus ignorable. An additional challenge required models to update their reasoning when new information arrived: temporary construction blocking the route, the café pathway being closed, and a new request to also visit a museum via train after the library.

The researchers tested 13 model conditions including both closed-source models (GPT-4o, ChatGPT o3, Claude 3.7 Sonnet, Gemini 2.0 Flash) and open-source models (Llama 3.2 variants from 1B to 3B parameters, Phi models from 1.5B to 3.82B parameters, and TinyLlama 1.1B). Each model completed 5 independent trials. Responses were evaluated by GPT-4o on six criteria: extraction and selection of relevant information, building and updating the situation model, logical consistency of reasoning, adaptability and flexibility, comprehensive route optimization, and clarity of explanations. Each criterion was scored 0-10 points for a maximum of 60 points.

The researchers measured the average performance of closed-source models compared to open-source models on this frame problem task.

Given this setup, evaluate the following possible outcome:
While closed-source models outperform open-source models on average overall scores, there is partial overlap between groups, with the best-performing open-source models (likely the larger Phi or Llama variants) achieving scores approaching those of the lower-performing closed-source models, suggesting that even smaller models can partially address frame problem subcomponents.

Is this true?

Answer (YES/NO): NO